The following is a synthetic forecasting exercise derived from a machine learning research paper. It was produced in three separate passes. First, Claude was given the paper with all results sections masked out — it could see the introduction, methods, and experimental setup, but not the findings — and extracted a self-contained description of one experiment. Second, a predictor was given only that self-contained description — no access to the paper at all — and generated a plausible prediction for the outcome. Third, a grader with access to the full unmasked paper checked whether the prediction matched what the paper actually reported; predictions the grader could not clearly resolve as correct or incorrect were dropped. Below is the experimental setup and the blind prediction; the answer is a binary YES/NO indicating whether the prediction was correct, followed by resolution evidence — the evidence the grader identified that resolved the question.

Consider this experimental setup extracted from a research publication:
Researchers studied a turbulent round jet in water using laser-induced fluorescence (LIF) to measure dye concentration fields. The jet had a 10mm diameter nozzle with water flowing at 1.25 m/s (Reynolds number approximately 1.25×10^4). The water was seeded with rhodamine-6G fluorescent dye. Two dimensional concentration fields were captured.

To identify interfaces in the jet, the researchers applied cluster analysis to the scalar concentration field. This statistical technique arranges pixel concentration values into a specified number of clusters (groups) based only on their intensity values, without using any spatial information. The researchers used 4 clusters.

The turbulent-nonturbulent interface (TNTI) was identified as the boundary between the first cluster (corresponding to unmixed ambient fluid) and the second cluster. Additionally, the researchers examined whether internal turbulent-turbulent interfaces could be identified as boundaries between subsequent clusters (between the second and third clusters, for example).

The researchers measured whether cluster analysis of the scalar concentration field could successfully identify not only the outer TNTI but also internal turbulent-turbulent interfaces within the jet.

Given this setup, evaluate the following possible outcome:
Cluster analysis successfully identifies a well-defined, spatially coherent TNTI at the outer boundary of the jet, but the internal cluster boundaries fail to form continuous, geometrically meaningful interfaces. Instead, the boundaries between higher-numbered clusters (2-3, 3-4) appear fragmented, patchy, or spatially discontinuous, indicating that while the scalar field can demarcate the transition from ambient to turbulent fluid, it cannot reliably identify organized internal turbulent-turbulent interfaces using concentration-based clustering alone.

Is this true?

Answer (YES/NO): NO